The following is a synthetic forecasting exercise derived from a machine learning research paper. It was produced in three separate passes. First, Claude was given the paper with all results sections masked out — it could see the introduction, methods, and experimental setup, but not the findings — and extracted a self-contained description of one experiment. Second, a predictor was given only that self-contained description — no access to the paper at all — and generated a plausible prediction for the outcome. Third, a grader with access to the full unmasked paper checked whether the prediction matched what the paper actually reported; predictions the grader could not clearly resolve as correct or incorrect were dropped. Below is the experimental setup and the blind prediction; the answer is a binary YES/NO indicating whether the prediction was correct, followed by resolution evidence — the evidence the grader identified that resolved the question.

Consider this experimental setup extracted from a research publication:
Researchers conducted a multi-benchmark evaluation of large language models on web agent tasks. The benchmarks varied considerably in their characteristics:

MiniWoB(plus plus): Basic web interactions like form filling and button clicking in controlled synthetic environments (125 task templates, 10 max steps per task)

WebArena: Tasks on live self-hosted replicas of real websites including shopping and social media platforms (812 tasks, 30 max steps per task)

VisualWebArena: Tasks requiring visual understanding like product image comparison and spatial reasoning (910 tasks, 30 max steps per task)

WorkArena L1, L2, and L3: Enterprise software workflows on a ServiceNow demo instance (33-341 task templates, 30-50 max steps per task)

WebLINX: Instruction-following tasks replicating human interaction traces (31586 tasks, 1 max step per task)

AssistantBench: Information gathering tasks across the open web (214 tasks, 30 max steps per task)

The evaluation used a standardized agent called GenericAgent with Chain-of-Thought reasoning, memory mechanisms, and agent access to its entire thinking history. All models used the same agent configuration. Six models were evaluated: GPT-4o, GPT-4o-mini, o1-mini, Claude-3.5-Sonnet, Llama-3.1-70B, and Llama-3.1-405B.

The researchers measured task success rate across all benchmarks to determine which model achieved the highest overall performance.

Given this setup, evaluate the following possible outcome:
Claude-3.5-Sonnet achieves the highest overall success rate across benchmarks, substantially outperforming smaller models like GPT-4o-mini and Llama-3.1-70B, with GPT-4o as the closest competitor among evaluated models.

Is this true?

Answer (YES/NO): NO